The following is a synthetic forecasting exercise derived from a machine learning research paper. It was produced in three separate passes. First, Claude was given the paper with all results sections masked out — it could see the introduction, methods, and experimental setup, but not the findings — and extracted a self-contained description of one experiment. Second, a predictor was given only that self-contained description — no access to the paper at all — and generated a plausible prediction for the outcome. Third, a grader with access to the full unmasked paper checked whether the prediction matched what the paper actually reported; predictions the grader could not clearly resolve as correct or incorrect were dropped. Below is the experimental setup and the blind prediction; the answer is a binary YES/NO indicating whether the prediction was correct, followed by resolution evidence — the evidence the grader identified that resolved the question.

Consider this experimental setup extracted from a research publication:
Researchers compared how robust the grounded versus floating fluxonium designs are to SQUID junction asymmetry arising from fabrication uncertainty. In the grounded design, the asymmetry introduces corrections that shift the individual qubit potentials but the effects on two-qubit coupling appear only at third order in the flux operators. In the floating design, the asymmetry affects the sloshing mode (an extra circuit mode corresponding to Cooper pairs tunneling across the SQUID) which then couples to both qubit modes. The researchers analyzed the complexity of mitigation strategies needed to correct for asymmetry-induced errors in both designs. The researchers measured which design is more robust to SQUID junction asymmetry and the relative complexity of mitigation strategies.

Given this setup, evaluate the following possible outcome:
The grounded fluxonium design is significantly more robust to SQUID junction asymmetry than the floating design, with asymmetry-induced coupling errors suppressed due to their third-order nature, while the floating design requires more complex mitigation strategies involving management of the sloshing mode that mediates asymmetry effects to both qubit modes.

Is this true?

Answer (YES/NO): YES